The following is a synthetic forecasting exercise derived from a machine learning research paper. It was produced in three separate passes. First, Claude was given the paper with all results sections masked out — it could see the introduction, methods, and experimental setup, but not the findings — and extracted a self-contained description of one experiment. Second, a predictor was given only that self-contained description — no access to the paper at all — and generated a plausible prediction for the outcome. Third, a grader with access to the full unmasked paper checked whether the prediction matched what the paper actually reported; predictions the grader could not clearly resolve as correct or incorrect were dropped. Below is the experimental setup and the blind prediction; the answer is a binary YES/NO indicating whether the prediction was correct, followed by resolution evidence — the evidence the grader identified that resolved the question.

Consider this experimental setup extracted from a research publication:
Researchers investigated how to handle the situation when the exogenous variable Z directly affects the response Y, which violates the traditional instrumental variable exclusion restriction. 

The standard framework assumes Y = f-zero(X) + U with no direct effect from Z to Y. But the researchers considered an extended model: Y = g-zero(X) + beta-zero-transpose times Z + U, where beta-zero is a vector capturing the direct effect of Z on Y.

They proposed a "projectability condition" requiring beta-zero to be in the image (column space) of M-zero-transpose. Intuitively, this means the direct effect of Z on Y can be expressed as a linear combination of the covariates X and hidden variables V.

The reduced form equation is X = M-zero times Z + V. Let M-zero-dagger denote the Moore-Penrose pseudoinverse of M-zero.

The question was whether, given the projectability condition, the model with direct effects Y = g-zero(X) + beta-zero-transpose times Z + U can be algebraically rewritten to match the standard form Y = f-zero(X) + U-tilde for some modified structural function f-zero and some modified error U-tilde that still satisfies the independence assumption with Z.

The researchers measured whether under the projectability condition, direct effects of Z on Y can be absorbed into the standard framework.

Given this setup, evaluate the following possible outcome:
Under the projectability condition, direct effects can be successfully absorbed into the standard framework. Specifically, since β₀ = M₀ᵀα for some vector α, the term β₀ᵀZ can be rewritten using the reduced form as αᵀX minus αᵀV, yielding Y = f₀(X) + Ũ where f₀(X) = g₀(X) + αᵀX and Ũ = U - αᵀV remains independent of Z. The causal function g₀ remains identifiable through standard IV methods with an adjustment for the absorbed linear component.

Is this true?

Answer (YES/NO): NO